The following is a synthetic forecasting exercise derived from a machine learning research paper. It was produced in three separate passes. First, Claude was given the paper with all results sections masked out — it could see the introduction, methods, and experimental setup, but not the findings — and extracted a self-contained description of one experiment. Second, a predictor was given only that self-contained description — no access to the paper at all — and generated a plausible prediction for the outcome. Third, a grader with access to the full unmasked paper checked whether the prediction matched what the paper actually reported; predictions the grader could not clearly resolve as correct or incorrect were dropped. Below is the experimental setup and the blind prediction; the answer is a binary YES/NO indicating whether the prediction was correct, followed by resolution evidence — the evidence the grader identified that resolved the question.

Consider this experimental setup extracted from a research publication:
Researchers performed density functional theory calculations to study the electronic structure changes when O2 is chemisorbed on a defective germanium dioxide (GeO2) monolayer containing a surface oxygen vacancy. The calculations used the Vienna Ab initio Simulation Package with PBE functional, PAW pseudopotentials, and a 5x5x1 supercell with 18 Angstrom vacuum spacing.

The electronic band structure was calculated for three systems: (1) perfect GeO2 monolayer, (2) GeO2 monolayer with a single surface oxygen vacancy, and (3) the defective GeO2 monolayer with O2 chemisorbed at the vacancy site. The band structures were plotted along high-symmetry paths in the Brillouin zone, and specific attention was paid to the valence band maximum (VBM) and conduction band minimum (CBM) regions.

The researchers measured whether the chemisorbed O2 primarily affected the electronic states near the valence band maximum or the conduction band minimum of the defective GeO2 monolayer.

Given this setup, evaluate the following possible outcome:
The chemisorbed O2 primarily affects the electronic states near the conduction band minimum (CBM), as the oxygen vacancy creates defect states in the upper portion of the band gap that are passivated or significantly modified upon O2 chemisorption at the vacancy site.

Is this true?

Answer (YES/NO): NO